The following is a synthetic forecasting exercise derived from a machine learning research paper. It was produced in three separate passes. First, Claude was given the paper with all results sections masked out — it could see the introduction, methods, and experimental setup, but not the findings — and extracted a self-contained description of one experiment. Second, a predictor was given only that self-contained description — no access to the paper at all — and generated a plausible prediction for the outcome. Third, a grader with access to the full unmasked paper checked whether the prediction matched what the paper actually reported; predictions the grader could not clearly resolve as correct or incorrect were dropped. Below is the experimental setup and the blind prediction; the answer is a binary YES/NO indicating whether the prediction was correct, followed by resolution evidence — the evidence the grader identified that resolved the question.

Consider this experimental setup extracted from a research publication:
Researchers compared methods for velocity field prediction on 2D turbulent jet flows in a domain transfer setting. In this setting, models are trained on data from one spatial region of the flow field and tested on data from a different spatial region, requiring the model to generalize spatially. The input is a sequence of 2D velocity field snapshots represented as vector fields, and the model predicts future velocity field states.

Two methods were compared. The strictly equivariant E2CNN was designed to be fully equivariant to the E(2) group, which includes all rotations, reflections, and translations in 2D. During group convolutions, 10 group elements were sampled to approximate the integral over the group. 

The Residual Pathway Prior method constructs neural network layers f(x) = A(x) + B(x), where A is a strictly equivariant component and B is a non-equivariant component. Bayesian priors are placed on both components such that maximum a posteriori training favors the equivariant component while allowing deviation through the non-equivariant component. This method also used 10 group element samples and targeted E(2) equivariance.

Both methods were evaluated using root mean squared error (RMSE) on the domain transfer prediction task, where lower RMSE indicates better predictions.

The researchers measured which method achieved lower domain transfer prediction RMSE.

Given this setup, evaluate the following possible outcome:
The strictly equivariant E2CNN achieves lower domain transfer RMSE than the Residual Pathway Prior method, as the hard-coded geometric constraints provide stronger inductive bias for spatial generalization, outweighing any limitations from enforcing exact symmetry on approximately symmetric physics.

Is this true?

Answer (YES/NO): YES